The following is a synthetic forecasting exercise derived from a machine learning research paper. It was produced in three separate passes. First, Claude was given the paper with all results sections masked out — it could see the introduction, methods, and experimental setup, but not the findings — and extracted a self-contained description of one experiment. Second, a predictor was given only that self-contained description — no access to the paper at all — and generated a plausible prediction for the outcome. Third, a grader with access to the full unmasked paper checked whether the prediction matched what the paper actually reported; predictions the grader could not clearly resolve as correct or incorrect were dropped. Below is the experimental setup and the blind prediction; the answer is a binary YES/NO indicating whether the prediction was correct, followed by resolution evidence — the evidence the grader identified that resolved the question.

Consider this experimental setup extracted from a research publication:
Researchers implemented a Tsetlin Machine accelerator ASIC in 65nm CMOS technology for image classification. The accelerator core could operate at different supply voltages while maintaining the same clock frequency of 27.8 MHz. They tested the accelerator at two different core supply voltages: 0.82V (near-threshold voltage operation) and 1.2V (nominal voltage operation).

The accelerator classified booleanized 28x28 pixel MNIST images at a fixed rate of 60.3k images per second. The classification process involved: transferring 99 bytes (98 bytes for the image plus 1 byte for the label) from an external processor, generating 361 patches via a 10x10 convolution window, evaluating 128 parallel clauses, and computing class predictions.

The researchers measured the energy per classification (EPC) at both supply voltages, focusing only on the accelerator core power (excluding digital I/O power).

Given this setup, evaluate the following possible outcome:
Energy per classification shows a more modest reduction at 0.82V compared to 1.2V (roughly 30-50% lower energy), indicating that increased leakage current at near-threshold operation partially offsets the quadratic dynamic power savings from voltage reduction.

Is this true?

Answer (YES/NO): NO